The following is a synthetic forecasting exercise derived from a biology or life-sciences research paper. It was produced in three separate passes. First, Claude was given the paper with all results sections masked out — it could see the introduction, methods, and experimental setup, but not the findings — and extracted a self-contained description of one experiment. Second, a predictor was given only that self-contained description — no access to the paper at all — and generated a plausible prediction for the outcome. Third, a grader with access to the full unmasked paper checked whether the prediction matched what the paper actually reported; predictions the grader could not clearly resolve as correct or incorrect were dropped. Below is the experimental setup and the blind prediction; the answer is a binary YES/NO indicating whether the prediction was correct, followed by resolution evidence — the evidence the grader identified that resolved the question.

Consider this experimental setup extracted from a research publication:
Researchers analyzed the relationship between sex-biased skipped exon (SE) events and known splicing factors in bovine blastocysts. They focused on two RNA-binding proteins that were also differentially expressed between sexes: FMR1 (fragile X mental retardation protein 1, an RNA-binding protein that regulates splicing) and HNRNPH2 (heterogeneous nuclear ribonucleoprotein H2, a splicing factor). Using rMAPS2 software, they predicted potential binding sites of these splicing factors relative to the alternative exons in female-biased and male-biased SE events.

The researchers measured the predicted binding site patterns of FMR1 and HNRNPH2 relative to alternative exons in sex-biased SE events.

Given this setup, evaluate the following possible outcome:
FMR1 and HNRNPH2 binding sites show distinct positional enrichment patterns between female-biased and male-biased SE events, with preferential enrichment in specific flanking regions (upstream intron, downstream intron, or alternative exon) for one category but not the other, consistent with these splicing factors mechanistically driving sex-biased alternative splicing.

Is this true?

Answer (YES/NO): YES